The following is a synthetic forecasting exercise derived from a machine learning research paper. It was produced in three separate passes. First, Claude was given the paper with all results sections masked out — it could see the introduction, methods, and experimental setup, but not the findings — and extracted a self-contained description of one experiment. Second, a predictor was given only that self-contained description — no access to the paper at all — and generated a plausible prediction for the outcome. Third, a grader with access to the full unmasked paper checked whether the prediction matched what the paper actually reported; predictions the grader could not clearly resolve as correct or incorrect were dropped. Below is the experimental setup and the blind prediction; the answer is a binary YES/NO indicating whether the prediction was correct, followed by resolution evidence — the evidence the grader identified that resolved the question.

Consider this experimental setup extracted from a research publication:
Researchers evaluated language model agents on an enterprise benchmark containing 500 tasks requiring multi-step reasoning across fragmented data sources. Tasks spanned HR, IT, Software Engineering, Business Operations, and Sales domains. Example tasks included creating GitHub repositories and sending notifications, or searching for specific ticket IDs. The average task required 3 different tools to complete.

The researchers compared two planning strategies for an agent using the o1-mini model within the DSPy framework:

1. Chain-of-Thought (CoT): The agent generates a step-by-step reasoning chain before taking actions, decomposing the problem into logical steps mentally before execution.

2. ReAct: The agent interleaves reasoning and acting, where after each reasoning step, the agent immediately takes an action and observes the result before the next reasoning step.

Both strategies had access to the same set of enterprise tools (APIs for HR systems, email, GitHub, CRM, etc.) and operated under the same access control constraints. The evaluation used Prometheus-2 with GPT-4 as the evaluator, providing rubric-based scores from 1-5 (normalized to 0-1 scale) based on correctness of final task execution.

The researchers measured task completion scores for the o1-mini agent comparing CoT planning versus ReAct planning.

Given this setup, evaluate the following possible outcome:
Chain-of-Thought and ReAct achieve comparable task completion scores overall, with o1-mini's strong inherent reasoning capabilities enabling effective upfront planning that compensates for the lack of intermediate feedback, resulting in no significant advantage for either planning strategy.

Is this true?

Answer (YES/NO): NO